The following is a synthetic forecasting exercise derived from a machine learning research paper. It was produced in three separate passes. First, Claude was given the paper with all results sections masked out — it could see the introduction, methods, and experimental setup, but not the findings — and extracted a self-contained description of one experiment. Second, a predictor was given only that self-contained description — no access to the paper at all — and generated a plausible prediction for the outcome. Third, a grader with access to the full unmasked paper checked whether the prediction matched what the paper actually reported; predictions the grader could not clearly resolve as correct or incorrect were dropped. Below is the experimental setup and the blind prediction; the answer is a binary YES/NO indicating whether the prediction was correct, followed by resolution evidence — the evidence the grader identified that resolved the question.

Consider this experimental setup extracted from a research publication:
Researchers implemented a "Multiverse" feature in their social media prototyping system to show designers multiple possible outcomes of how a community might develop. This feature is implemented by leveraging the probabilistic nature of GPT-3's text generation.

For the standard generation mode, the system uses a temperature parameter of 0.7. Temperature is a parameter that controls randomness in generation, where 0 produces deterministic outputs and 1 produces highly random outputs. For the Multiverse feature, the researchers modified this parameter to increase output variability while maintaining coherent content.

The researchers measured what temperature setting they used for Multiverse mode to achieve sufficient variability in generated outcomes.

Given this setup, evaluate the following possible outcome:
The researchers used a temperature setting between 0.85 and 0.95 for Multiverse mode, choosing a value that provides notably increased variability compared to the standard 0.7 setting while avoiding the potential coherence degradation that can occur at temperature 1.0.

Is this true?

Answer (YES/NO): NO